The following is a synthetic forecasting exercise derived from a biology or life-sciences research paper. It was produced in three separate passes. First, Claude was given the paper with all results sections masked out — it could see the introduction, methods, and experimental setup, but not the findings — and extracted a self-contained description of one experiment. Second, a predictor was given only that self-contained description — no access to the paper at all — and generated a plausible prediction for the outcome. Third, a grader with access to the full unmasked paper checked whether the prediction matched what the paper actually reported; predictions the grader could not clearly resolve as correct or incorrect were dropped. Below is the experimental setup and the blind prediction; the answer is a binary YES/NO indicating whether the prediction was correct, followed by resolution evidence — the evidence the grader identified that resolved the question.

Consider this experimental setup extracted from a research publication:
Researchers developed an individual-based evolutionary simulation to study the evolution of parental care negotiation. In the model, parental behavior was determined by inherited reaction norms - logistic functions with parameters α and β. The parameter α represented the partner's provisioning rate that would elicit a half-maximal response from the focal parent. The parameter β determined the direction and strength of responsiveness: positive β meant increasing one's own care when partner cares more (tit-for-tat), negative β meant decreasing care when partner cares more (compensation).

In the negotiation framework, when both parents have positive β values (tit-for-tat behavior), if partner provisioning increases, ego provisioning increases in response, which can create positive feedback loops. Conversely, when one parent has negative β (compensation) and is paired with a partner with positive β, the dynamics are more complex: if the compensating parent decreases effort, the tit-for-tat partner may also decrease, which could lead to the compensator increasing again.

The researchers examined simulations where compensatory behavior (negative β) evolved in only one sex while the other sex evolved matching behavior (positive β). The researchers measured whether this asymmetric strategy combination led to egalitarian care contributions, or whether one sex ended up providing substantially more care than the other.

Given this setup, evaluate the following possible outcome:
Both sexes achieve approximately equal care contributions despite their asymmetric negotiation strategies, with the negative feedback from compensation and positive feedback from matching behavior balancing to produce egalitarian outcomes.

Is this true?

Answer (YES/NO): NO